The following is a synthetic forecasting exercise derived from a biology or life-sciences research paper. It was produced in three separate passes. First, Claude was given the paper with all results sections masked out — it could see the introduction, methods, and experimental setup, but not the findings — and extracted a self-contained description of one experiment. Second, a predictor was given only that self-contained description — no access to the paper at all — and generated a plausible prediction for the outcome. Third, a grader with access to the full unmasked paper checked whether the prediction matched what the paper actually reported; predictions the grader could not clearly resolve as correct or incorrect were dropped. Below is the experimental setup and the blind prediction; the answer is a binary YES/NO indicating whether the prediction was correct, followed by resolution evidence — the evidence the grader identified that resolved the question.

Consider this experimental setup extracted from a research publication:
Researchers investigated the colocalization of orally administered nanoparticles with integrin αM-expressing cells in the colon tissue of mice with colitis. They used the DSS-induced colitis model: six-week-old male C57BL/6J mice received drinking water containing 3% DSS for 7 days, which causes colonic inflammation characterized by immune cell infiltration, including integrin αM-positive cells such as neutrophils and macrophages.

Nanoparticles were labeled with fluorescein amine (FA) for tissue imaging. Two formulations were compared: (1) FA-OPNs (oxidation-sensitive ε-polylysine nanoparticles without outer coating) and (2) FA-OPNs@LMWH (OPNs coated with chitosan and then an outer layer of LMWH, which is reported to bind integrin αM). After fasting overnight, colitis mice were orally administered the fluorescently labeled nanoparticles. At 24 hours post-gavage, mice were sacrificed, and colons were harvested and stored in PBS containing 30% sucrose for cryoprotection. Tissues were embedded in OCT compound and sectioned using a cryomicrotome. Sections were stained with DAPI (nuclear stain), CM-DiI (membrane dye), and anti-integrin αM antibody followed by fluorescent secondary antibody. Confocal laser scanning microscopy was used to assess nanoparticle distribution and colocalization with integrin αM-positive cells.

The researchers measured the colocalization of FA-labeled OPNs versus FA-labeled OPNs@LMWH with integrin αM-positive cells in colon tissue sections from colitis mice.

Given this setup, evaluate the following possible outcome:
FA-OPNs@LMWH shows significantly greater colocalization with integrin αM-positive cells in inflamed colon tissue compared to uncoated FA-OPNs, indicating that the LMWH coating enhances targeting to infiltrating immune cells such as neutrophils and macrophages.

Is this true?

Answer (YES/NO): YES